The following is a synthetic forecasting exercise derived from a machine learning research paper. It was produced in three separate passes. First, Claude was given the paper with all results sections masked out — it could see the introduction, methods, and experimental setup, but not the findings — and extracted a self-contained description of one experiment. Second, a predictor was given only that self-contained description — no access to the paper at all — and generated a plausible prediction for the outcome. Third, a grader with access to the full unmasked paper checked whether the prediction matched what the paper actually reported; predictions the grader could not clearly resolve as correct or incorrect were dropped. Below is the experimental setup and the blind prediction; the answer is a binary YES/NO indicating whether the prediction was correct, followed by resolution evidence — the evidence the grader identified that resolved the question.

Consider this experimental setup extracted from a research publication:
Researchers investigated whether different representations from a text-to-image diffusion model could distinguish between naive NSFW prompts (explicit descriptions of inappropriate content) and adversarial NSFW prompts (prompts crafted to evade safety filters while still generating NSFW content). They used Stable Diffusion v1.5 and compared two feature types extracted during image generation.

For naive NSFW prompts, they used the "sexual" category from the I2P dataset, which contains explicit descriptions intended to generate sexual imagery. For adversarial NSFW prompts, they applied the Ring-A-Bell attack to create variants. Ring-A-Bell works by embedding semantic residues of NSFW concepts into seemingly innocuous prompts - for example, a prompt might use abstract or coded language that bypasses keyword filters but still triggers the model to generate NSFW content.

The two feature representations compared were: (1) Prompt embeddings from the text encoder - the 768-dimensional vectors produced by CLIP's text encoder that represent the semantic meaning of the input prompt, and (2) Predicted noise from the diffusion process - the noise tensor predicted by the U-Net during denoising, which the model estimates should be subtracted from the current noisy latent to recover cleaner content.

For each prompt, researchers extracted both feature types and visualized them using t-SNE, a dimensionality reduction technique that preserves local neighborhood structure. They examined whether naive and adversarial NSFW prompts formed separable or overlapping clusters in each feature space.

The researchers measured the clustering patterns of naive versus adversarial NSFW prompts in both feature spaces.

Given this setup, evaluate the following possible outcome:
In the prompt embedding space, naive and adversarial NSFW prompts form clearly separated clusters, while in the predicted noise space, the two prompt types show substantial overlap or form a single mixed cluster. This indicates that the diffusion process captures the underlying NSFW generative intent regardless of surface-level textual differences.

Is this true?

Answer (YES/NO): YES